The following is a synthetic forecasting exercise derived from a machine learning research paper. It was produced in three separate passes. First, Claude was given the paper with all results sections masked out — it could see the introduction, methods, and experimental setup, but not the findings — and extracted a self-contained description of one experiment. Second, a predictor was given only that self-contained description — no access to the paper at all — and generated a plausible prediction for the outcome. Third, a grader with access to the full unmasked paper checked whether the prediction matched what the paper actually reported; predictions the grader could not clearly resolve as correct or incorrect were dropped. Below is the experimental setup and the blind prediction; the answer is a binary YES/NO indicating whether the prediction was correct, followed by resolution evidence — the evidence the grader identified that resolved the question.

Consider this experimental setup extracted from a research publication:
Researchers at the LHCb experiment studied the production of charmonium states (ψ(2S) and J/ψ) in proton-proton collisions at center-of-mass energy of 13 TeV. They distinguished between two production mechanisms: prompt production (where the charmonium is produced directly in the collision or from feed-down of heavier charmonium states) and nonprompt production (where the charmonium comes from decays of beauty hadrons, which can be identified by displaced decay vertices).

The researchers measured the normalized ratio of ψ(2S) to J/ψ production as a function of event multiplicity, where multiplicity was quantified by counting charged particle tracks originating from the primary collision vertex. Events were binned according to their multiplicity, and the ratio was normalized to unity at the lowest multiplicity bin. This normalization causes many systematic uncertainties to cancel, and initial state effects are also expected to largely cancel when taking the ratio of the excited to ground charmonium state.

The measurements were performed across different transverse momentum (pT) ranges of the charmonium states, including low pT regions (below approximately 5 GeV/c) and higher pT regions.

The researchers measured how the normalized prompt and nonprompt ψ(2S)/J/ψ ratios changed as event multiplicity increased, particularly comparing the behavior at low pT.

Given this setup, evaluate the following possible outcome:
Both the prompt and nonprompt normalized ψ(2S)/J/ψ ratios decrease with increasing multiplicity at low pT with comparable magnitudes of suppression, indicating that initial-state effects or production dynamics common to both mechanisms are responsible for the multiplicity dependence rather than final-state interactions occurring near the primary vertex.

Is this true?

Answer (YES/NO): NO